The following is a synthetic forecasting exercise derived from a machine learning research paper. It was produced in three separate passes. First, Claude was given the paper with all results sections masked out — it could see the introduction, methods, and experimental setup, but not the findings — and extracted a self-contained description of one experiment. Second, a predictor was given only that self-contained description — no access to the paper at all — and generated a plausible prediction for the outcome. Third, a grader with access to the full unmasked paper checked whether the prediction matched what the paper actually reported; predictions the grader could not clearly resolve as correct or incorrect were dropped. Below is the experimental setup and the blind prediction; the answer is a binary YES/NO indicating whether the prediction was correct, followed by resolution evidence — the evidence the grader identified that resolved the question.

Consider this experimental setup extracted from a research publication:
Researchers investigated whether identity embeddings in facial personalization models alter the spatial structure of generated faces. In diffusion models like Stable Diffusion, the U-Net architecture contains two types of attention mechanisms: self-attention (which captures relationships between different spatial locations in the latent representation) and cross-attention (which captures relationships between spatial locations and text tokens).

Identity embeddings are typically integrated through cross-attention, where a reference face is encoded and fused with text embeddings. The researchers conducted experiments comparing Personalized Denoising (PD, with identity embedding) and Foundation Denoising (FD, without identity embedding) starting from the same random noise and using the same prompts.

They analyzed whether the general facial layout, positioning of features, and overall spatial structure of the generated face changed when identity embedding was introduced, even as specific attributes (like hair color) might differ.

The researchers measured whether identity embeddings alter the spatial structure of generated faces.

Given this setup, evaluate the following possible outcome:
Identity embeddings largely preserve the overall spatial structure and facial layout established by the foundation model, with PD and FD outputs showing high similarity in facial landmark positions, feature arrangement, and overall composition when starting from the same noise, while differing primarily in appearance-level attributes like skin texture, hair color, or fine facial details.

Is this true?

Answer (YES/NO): YES